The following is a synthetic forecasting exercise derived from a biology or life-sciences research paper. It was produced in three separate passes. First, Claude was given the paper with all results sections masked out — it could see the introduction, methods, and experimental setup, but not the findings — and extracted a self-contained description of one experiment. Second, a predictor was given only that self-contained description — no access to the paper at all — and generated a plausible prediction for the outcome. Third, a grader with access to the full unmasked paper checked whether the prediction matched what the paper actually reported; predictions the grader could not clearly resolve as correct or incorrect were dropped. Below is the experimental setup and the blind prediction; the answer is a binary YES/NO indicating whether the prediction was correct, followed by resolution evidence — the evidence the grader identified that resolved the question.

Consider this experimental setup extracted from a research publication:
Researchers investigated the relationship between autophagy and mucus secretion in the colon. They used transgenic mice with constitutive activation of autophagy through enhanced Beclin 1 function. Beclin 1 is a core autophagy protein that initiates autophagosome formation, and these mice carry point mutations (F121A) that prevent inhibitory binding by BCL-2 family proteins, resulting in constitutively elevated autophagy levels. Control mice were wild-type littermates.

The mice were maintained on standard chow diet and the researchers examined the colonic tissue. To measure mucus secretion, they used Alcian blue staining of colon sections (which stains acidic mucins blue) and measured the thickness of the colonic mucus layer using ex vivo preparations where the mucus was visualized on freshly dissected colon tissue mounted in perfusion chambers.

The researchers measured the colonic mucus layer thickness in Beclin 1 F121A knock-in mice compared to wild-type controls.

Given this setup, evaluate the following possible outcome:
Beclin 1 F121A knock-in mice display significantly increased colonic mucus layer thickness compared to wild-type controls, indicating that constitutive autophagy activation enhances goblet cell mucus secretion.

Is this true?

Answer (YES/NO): YES